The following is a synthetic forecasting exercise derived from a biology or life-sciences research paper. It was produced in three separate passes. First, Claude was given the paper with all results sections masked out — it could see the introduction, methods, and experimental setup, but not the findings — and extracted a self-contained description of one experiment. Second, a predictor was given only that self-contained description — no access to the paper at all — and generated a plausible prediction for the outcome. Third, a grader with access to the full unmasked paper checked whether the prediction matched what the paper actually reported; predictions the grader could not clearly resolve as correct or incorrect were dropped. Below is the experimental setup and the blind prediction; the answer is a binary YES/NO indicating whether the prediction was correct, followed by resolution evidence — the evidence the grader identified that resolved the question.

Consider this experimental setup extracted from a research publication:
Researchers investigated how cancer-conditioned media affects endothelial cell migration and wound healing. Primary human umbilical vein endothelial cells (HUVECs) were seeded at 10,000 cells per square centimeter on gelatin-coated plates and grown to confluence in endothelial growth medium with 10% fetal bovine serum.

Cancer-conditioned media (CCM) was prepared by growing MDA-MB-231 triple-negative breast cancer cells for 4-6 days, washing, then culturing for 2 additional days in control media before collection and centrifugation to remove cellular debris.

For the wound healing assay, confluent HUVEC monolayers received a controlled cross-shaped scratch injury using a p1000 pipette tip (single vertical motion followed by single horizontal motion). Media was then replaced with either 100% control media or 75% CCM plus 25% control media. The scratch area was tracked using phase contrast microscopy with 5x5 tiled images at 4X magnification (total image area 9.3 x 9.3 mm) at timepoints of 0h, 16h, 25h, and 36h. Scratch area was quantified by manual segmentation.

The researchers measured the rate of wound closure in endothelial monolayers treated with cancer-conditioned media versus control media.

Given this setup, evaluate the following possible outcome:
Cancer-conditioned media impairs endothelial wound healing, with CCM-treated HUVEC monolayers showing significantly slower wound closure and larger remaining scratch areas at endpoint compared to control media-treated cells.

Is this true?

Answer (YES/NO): YES